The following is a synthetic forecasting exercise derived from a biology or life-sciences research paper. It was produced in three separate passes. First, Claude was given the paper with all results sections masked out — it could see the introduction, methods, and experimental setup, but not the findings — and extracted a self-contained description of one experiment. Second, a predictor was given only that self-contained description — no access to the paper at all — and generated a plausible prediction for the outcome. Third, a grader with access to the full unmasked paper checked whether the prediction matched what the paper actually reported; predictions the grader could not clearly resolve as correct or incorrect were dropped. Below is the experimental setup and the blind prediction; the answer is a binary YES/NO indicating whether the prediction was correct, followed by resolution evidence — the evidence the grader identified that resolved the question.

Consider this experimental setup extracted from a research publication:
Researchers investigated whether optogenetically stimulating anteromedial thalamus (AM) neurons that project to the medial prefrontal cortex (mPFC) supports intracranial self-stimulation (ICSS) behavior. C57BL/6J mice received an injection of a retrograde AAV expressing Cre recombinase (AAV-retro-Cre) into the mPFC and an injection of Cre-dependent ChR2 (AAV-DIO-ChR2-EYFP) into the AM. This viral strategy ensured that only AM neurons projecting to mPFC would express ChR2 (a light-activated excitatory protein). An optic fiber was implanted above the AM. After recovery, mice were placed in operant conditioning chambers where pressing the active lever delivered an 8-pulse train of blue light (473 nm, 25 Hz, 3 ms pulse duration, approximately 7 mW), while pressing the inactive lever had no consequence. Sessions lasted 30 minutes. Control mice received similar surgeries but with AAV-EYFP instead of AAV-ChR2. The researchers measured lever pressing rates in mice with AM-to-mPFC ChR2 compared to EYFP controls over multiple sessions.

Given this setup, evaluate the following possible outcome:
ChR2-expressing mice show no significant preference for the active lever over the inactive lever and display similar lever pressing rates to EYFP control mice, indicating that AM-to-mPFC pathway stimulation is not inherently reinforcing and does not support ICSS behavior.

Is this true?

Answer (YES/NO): NO